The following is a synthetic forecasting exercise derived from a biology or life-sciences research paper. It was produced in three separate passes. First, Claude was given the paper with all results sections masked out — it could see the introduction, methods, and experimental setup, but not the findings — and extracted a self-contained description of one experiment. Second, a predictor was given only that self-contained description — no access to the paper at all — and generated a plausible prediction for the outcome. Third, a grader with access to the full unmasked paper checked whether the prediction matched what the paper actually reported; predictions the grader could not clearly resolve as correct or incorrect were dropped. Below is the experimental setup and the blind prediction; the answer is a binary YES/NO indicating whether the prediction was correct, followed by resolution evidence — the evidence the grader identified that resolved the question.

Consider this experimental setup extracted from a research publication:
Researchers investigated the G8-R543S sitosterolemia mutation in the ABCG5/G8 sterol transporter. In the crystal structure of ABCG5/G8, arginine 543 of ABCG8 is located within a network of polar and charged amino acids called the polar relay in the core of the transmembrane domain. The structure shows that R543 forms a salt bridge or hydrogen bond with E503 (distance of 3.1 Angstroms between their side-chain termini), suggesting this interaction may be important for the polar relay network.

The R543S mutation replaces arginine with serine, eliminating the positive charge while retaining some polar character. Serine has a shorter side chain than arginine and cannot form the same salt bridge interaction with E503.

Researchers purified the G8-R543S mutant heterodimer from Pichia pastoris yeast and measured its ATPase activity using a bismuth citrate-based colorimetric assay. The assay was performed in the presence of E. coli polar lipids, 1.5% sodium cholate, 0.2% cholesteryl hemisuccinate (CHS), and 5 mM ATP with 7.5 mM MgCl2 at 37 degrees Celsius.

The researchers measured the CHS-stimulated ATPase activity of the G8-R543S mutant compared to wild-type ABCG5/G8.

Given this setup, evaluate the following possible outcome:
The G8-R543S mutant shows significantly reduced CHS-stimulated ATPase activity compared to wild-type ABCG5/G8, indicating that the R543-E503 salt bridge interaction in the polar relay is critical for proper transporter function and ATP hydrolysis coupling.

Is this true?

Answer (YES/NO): YES